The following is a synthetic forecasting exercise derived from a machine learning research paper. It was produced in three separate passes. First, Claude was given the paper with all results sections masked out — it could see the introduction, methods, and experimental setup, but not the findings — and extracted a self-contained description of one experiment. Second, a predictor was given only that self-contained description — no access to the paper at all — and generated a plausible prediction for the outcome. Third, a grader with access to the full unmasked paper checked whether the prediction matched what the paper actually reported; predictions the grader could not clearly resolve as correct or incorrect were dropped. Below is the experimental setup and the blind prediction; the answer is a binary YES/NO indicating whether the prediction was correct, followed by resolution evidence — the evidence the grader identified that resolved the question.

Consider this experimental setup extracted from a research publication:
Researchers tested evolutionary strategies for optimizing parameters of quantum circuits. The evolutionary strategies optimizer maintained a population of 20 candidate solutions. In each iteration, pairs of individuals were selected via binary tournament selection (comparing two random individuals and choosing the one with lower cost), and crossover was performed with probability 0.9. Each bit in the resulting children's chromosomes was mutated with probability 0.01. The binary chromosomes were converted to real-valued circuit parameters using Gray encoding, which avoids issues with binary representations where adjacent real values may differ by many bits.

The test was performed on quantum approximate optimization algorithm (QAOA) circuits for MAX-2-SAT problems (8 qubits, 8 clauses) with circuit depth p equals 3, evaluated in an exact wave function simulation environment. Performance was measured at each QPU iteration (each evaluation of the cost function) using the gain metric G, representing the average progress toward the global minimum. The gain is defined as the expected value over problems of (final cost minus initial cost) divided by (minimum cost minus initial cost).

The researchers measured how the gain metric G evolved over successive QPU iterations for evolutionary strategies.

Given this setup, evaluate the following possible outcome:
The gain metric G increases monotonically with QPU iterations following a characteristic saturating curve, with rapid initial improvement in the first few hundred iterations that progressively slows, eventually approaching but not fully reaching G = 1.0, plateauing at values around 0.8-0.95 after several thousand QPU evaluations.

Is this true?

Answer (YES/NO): NO